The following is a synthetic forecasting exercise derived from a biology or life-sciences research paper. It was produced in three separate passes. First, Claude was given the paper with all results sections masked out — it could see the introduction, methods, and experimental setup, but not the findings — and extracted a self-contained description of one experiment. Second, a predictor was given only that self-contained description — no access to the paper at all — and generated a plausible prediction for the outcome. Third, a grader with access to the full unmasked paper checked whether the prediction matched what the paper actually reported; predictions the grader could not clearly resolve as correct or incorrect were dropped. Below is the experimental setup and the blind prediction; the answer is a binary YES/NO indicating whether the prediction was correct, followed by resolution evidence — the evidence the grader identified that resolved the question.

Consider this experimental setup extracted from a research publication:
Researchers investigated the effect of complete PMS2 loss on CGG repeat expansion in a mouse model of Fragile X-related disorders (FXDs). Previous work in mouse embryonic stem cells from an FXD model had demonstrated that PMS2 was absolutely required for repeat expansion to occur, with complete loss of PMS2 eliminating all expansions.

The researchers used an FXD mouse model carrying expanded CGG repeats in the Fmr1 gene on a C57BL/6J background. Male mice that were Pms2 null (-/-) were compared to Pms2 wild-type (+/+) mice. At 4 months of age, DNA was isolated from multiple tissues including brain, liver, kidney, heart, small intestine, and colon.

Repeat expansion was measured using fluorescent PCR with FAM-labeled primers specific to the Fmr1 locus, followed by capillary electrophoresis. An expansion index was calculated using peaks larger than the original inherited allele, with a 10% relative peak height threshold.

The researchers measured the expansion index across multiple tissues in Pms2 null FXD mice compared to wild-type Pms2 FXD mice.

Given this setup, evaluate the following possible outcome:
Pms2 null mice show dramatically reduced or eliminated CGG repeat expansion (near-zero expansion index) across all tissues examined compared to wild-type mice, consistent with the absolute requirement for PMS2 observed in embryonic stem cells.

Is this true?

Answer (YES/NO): NO